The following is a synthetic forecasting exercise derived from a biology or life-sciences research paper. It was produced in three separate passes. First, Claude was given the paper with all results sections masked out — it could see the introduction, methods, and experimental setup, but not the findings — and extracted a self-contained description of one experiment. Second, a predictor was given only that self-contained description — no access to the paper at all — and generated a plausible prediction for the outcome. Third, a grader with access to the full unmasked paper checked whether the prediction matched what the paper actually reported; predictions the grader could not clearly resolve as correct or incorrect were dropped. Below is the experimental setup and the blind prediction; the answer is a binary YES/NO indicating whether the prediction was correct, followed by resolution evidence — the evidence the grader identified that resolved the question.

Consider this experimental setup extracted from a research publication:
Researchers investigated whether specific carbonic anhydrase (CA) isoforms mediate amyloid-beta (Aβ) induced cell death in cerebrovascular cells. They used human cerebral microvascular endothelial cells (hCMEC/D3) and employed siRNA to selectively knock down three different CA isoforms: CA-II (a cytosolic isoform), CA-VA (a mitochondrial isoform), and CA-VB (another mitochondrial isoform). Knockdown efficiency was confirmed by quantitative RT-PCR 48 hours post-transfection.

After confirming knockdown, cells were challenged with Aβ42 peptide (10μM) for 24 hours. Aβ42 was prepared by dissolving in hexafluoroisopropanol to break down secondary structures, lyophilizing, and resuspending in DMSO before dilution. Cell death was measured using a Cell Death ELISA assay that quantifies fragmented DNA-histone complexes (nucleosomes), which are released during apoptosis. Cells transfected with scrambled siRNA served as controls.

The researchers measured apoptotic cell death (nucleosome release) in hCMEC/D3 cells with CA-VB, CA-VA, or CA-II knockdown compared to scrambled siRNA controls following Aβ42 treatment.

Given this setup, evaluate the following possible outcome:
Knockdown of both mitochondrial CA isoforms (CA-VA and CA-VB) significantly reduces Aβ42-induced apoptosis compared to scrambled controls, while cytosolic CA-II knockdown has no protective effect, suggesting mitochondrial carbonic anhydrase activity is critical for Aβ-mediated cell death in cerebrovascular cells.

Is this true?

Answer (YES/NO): NO